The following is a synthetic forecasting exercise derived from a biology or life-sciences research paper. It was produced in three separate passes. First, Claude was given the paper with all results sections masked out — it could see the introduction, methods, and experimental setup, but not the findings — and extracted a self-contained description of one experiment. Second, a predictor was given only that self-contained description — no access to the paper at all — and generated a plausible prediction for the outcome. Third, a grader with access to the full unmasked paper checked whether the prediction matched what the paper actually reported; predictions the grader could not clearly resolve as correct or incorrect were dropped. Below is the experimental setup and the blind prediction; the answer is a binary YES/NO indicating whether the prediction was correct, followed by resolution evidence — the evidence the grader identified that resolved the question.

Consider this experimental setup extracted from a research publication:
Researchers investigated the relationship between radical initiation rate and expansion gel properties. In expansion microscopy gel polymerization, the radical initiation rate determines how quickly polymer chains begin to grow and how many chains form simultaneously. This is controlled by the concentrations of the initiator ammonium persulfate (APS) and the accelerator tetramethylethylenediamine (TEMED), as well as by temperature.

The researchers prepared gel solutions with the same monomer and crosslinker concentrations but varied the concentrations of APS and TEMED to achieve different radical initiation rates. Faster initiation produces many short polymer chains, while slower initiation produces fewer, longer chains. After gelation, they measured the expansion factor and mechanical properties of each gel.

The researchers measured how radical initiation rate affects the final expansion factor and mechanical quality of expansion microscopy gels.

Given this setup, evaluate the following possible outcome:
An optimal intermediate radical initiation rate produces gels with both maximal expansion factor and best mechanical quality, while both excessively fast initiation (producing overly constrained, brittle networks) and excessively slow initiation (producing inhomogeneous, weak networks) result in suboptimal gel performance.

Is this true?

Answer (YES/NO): NO